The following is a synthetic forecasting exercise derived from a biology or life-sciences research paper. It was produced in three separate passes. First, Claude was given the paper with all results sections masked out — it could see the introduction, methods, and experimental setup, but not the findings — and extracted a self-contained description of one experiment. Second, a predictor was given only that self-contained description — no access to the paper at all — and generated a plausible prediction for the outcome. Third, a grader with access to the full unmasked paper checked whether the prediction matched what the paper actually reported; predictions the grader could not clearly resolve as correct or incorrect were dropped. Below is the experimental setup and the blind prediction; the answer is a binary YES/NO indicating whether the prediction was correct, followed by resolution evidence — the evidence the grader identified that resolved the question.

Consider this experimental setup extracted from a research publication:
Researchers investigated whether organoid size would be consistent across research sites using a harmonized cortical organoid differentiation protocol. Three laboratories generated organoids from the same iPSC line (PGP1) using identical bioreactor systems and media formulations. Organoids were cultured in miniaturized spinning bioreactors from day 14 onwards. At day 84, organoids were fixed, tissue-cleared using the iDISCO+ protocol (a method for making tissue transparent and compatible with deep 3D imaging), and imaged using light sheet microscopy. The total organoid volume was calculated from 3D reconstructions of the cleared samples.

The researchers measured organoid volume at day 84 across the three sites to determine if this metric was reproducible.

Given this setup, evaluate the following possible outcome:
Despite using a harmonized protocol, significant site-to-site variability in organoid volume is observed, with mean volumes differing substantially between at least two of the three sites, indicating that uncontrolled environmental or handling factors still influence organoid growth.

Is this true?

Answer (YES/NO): NO